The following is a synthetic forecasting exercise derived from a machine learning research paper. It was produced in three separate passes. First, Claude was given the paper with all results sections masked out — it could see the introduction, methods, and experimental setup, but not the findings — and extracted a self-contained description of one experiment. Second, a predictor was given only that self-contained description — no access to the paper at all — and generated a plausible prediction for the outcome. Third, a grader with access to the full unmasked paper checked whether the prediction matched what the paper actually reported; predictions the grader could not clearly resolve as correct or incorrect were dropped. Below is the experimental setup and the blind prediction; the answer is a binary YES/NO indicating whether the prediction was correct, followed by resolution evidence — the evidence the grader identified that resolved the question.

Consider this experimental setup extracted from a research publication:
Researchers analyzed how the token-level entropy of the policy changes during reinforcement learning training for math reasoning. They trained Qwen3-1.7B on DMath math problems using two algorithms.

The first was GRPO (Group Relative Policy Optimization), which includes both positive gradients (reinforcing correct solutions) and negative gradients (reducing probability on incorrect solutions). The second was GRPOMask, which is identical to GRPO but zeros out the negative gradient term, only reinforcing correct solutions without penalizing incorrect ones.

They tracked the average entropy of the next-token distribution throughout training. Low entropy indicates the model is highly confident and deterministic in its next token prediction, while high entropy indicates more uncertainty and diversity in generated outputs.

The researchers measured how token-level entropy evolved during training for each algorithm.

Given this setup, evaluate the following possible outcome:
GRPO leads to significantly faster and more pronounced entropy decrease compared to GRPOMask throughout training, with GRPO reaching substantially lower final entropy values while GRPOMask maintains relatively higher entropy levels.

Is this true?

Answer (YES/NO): NO